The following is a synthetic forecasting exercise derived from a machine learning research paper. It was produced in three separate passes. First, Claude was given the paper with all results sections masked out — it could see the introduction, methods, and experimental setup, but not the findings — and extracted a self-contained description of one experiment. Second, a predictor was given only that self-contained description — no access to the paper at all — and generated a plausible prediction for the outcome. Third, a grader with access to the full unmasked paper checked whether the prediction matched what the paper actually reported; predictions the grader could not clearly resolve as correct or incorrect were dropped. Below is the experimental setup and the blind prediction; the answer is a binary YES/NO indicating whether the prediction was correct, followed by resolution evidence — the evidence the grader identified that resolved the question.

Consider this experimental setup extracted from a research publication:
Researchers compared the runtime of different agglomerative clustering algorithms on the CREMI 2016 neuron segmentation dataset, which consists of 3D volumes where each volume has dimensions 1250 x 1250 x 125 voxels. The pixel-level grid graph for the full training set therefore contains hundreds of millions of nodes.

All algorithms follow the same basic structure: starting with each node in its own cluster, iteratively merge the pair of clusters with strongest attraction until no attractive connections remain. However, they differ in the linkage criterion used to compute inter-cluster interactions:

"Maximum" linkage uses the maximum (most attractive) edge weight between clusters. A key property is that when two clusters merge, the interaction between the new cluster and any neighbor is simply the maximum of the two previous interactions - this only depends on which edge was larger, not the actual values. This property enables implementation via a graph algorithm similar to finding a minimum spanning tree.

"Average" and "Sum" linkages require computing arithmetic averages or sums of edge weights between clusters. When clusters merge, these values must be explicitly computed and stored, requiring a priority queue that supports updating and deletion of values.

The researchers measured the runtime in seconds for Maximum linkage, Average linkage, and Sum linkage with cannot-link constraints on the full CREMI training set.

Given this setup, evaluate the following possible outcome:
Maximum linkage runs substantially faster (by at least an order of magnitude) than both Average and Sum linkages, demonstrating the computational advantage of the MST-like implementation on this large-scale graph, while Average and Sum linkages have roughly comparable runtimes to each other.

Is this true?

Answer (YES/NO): YES